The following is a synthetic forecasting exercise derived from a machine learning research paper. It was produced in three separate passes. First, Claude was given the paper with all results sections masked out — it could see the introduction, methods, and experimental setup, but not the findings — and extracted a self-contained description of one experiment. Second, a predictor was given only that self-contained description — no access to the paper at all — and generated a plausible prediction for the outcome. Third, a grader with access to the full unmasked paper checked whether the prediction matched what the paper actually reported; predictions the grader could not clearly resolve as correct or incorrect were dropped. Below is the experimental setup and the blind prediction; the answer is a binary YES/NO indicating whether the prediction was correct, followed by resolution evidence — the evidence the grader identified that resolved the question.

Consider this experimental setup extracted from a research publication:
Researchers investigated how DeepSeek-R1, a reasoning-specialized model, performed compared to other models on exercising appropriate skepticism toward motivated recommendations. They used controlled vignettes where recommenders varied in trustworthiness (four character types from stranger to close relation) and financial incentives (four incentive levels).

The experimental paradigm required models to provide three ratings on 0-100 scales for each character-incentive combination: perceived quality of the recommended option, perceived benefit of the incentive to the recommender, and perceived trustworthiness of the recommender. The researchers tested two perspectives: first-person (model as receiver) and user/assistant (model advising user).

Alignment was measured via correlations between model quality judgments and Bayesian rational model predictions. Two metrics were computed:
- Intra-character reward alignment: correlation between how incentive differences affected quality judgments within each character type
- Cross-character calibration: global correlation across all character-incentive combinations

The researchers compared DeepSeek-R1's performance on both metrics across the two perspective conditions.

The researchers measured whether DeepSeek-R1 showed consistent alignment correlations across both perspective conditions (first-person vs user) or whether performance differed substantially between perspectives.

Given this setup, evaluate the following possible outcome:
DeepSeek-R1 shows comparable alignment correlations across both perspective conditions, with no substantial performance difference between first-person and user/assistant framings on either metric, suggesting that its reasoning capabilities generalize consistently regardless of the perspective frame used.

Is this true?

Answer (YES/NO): NO